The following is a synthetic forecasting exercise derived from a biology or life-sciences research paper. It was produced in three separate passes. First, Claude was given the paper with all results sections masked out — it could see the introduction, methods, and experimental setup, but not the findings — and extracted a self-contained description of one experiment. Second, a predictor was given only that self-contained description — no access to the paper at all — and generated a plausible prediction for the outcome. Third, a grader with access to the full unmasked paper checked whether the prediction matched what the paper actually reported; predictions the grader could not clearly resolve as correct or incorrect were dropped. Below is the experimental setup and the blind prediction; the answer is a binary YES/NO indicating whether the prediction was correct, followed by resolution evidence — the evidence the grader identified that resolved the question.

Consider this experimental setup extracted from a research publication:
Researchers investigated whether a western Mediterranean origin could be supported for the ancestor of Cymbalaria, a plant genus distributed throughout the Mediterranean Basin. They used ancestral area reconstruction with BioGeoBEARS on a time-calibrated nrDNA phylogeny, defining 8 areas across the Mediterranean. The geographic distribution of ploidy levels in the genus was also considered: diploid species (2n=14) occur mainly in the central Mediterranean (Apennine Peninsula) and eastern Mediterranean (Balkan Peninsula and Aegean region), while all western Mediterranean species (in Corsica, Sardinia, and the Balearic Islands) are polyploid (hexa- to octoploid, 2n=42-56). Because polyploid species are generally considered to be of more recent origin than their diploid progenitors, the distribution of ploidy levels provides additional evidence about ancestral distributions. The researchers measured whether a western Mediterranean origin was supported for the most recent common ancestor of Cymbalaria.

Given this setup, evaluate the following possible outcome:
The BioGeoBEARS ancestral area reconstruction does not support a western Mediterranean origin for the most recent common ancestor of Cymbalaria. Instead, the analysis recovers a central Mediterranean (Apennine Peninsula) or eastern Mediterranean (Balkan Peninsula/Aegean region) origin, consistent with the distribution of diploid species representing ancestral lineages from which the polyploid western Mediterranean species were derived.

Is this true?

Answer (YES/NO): NO